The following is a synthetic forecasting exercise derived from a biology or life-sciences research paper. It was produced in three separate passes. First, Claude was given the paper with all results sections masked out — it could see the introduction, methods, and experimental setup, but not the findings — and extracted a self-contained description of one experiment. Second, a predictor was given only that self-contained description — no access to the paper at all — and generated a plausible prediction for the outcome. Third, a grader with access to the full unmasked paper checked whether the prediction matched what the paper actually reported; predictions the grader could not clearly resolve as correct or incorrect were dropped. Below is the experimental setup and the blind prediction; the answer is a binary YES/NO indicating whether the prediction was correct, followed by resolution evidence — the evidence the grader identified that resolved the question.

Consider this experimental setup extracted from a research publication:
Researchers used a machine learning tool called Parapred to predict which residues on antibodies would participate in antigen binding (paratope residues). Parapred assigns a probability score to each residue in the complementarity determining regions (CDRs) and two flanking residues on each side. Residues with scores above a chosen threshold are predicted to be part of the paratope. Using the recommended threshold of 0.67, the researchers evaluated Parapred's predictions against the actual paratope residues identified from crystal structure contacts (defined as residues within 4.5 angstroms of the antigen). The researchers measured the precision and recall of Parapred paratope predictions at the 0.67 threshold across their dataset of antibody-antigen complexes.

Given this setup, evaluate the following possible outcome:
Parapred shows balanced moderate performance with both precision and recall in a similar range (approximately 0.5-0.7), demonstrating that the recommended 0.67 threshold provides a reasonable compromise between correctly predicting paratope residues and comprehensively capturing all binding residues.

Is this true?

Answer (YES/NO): YES